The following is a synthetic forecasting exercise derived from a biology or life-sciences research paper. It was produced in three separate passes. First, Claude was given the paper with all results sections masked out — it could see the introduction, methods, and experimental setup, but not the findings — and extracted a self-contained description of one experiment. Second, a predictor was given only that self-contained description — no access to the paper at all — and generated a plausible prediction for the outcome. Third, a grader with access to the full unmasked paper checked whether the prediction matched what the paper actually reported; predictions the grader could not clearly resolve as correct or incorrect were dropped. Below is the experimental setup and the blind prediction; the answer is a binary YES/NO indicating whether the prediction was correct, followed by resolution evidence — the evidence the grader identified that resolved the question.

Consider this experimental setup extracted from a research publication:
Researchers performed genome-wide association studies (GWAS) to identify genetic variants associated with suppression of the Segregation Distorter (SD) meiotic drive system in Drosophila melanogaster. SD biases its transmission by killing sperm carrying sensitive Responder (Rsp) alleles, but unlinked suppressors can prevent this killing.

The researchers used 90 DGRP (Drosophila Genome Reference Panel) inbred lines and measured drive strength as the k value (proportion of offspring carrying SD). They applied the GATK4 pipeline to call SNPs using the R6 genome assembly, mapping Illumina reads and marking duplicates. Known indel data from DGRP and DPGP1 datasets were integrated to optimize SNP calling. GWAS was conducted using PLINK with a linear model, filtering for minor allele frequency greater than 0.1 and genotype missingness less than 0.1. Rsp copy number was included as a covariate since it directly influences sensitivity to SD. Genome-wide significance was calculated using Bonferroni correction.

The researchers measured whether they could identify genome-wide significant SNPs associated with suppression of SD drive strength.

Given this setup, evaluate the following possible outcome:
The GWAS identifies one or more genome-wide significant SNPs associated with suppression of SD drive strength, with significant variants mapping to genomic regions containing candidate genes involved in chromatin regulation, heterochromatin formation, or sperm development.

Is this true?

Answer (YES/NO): NO